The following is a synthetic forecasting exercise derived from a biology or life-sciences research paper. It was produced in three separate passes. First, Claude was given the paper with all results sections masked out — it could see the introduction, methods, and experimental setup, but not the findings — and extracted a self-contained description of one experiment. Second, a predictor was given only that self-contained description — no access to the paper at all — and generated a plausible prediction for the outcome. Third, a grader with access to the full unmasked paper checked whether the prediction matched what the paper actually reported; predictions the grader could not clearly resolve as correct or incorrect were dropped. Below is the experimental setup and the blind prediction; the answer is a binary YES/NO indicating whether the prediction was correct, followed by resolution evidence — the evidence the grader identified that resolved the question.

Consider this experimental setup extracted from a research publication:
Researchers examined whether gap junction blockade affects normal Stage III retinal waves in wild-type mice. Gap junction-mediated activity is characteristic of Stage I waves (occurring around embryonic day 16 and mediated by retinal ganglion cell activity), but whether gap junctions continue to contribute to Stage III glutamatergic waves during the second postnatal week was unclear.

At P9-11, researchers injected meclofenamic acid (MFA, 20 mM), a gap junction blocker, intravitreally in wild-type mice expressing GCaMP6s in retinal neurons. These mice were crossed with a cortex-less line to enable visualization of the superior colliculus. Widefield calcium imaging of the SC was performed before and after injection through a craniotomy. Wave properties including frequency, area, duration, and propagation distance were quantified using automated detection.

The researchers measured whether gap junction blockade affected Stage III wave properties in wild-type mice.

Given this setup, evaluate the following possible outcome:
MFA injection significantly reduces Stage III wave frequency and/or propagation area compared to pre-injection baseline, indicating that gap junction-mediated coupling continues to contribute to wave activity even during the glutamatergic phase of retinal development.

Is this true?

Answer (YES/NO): NO